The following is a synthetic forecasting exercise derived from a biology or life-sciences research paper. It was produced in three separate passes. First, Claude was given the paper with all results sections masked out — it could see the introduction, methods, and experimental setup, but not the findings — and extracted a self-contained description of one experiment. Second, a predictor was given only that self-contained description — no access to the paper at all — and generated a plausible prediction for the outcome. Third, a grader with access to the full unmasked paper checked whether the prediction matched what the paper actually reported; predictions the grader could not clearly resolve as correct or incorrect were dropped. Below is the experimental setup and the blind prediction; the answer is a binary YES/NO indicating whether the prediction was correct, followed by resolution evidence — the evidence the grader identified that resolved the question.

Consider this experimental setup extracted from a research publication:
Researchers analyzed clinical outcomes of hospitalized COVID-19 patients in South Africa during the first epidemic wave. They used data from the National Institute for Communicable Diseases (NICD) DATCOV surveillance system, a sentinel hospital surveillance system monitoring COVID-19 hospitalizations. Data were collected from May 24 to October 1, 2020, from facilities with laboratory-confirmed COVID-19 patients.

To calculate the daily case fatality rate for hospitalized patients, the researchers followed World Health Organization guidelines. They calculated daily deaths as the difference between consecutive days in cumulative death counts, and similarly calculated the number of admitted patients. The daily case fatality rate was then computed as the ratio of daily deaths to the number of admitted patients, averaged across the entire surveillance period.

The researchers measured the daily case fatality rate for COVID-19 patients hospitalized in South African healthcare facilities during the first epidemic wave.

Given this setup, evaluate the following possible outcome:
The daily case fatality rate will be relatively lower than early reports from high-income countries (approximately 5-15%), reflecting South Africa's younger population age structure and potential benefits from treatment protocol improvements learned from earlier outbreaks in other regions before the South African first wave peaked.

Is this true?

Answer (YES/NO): NO